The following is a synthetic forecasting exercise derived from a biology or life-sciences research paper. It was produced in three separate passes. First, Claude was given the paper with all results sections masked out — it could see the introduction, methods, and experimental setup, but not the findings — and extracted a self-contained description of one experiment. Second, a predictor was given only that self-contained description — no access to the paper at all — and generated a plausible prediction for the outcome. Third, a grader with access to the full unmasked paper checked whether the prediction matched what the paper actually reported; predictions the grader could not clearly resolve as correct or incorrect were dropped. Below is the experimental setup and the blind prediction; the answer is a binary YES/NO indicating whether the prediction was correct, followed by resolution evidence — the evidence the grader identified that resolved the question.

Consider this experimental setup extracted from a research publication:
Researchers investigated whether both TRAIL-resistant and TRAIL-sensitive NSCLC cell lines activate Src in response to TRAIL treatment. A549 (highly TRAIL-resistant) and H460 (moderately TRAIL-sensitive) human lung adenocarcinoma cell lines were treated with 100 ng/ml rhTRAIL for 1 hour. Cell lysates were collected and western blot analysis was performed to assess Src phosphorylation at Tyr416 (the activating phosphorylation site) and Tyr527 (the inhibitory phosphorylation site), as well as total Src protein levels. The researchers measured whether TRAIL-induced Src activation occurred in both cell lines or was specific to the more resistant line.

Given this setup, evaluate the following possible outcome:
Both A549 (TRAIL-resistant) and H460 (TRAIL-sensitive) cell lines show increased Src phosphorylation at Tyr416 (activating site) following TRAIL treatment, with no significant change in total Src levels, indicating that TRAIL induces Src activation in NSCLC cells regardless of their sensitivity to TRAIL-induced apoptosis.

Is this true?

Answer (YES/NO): NO